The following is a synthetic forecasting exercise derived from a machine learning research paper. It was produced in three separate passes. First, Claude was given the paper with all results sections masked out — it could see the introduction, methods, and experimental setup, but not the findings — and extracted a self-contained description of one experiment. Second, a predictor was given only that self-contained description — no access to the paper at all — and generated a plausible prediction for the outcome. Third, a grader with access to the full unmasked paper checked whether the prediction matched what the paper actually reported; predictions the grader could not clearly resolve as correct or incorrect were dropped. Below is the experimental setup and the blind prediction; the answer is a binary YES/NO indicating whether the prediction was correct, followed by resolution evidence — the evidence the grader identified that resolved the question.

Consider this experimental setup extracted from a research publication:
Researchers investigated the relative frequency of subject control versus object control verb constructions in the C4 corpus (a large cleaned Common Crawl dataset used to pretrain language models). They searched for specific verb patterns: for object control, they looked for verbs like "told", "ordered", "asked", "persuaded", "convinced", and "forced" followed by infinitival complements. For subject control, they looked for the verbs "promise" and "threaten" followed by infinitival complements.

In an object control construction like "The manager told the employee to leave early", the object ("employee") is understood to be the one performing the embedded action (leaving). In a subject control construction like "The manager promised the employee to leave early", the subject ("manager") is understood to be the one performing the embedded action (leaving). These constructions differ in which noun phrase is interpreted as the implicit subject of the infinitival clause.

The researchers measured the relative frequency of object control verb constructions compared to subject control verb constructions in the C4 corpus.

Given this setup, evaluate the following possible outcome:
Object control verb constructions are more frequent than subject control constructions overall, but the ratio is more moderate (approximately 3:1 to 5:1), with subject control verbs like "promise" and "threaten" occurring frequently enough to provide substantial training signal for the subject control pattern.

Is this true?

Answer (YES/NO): NO